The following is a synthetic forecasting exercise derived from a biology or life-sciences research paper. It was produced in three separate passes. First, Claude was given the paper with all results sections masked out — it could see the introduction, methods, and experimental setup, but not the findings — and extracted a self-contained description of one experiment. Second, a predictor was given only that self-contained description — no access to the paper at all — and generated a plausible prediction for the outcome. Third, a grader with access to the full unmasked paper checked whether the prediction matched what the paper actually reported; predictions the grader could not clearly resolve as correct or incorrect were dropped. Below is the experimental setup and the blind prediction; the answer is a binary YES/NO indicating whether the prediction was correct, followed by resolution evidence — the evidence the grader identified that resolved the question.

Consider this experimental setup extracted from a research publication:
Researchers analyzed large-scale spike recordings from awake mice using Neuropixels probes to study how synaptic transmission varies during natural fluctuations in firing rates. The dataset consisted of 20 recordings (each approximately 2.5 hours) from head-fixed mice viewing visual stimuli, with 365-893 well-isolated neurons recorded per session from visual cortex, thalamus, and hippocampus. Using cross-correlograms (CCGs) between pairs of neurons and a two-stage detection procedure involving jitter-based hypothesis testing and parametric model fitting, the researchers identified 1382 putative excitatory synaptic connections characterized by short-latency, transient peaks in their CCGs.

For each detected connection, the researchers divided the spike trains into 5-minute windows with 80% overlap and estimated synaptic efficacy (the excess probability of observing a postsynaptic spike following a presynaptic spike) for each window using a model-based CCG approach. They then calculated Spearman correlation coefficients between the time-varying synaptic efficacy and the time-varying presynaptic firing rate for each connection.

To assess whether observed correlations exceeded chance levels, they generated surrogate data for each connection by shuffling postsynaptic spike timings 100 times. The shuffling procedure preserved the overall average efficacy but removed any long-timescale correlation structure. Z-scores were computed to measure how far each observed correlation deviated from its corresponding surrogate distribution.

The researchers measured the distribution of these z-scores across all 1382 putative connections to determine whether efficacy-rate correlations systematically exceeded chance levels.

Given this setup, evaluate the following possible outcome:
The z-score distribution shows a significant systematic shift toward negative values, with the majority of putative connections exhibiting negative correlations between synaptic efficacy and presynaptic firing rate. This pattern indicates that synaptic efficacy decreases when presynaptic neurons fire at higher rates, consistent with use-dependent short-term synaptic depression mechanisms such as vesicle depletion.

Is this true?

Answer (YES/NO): NO